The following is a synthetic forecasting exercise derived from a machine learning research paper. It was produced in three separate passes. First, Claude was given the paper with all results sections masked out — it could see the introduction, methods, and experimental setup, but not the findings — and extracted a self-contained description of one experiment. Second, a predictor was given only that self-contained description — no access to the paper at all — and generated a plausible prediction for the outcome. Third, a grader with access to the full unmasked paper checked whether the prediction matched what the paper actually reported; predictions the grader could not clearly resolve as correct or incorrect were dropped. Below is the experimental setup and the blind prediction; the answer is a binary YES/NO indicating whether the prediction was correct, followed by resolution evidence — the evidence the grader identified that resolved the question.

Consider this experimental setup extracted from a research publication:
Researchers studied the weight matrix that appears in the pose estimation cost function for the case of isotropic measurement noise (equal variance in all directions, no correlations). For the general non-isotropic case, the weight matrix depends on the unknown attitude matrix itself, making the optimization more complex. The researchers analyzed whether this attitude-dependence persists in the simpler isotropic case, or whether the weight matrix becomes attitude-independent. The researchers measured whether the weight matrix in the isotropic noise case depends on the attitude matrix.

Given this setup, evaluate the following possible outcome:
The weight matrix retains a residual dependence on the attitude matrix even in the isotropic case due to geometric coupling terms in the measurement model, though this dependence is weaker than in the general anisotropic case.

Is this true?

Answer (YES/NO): NO